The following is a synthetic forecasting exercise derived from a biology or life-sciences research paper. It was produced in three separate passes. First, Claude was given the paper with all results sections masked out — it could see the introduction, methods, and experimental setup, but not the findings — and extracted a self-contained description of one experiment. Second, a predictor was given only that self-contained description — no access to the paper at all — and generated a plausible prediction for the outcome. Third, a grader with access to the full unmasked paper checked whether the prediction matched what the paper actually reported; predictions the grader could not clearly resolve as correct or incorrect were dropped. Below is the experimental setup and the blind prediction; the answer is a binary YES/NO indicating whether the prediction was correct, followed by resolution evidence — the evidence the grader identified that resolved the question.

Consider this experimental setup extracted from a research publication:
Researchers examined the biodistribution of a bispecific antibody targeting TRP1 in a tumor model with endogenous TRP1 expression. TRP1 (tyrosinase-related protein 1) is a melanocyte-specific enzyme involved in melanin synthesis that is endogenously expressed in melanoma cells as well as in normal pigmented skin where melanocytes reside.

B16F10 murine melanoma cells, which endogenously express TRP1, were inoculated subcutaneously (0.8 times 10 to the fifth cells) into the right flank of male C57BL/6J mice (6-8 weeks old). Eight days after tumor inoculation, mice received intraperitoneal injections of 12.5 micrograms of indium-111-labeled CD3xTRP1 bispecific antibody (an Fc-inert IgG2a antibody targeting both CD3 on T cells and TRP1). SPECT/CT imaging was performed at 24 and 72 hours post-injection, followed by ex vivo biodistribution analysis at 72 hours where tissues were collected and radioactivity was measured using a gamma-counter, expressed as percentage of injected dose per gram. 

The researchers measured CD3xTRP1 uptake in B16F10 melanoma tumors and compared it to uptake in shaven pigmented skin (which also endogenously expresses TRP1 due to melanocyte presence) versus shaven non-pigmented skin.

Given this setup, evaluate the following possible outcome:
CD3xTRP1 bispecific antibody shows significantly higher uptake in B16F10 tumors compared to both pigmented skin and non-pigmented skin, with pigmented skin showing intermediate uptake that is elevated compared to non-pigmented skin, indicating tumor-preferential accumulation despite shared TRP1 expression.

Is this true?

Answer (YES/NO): NO